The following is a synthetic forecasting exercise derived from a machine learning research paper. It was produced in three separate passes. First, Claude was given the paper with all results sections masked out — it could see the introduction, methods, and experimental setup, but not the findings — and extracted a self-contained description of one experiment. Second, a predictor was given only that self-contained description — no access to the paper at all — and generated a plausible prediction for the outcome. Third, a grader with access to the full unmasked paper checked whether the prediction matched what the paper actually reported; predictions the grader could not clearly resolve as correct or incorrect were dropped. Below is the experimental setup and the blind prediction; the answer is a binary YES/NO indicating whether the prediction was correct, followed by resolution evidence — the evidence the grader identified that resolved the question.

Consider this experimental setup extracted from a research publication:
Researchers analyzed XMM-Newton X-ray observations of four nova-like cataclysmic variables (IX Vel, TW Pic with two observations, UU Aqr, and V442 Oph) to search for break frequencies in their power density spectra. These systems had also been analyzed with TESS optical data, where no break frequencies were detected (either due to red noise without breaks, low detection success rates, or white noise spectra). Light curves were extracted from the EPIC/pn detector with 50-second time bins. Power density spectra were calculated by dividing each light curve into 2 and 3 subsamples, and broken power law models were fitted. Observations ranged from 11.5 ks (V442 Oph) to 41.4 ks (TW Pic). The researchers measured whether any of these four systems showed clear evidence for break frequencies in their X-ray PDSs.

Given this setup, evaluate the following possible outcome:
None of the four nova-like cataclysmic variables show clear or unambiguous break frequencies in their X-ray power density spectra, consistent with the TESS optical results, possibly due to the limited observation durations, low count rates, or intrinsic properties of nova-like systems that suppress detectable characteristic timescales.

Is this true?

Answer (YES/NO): YES